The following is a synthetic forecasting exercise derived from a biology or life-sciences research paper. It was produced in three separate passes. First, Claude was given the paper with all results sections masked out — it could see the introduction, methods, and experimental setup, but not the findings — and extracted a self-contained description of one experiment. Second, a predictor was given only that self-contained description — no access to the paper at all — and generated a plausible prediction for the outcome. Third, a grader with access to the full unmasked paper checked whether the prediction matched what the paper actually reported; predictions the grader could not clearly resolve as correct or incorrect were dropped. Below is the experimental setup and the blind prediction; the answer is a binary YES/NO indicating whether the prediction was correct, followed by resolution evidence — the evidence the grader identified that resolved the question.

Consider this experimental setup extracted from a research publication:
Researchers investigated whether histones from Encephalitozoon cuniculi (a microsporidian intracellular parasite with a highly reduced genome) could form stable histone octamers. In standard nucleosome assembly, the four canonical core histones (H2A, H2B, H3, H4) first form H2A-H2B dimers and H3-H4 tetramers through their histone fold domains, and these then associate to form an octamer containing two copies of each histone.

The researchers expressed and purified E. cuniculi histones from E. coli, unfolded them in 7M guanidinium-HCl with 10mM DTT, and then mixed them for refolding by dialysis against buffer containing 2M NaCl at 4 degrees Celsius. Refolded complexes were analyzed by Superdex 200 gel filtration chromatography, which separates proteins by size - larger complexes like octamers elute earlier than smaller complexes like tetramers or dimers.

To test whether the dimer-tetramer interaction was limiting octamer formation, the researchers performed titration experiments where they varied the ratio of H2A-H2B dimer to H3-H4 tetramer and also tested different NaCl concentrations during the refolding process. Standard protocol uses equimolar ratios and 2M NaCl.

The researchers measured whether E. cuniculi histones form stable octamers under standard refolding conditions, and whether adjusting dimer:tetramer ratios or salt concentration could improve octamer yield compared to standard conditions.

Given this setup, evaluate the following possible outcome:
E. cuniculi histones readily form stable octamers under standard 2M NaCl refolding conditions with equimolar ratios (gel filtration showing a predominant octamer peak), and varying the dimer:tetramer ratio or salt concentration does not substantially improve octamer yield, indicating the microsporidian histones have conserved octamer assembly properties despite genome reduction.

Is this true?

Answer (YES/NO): NO